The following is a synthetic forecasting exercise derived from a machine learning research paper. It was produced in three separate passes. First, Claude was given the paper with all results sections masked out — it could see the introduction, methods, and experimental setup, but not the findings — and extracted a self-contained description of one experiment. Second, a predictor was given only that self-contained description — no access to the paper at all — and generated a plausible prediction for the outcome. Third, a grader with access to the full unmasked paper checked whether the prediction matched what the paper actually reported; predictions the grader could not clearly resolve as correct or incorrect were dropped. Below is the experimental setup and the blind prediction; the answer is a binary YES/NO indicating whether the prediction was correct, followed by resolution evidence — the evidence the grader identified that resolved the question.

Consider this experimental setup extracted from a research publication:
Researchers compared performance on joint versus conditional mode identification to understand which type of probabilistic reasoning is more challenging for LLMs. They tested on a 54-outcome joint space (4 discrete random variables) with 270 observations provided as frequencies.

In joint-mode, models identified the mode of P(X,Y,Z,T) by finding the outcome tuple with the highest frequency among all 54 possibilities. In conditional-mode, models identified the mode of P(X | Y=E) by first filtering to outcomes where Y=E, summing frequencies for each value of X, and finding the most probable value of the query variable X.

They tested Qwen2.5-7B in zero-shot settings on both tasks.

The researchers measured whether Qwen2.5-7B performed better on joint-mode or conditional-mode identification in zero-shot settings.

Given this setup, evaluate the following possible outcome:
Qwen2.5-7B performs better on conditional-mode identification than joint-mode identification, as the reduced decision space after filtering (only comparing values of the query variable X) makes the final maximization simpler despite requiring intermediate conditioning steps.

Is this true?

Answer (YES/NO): NO